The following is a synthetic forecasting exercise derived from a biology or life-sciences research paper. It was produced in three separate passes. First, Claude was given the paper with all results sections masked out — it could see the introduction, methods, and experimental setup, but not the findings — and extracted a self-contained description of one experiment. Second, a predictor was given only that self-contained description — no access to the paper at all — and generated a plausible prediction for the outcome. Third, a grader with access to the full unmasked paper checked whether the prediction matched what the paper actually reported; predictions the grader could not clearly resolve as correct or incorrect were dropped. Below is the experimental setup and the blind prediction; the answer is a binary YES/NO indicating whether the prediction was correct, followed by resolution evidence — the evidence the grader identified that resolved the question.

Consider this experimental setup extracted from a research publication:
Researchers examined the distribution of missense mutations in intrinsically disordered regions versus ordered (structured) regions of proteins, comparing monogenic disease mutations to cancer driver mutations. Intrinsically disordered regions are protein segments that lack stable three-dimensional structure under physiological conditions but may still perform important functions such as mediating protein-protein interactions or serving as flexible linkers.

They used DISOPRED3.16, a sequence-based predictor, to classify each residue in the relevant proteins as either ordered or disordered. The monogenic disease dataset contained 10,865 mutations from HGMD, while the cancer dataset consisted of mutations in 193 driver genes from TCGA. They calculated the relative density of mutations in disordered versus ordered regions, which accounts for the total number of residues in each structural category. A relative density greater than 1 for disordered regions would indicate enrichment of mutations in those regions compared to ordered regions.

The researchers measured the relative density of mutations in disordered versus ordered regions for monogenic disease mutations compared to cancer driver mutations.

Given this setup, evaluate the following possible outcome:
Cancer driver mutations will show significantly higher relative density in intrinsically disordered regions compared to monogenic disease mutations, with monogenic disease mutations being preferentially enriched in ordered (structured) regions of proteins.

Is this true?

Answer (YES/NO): YES